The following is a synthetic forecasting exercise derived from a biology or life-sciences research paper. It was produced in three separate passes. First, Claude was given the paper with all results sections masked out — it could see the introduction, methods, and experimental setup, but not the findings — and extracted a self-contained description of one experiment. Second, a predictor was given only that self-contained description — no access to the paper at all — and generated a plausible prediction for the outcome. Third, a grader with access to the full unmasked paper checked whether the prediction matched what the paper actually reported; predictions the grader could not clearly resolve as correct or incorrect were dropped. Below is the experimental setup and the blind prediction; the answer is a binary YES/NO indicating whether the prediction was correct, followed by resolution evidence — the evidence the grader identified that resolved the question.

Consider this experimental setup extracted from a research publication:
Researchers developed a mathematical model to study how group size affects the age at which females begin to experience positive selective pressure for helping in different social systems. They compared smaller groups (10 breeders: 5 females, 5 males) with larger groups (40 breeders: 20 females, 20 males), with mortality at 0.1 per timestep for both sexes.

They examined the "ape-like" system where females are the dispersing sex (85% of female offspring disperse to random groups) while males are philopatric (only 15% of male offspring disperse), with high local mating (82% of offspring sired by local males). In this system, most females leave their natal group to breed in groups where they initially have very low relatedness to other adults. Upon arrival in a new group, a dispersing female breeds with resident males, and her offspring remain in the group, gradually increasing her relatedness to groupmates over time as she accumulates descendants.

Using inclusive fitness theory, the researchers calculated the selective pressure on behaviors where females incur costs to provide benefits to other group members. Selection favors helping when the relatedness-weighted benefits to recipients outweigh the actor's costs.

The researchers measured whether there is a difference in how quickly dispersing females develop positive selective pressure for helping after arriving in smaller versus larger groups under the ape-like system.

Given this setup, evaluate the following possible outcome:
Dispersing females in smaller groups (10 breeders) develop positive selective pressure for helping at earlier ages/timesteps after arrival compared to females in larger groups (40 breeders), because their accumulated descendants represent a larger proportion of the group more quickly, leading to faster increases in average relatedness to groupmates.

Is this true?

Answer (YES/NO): YES